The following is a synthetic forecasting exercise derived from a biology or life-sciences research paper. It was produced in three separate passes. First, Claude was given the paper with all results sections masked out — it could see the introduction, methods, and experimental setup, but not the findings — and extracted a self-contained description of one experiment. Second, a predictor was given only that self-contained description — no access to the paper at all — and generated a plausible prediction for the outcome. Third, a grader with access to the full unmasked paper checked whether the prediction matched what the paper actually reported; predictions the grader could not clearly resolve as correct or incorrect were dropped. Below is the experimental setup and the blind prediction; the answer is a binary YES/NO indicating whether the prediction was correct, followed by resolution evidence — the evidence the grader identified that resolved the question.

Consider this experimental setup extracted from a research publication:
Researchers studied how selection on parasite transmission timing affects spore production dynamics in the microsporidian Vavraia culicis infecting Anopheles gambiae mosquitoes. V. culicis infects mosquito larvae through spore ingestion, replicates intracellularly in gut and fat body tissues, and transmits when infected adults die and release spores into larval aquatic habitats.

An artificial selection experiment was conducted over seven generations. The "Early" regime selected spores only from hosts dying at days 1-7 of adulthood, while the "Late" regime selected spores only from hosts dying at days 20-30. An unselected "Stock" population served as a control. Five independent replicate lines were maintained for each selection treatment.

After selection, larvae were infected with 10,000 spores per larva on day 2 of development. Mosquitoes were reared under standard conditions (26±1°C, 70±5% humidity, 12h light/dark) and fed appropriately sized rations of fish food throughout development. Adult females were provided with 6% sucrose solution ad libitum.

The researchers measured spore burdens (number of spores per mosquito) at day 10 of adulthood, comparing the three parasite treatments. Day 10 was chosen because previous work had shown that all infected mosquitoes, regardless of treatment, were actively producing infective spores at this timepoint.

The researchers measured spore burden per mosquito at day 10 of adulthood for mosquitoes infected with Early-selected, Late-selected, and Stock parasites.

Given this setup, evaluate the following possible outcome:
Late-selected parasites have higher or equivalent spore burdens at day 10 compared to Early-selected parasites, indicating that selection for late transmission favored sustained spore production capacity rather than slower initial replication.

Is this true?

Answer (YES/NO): YES